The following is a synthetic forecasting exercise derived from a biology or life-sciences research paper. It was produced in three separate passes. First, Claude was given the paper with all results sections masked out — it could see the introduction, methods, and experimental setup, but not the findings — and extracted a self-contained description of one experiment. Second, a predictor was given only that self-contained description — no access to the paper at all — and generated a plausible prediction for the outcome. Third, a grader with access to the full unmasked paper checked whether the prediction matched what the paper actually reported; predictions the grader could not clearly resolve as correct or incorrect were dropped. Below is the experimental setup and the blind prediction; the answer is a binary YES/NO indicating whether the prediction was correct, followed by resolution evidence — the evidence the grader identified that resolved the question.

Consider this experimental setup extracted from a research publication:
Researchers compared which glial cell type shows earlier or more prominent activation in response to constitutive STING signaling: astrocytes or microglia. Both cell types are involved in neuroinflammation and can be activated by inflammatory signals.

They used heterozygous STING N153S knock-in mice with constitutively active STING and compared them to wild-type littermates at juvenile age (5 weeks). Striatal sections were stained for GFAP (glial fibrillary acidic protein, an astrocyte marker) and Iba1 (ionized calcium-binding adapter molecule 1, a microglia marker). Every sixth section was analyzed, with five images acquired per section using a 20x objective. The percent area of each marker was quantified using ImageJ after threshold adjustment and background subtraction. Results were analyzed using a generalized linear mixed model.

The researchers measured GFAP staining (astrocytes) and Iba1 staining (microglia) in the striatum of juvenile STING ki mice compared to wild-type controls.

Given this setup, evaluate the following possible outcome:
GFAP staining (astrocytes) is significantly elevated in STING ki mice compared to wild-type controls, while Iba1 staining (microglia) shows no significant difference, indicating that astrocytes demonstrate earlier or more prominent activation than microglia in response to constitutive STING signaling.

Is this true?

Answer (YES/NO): NO